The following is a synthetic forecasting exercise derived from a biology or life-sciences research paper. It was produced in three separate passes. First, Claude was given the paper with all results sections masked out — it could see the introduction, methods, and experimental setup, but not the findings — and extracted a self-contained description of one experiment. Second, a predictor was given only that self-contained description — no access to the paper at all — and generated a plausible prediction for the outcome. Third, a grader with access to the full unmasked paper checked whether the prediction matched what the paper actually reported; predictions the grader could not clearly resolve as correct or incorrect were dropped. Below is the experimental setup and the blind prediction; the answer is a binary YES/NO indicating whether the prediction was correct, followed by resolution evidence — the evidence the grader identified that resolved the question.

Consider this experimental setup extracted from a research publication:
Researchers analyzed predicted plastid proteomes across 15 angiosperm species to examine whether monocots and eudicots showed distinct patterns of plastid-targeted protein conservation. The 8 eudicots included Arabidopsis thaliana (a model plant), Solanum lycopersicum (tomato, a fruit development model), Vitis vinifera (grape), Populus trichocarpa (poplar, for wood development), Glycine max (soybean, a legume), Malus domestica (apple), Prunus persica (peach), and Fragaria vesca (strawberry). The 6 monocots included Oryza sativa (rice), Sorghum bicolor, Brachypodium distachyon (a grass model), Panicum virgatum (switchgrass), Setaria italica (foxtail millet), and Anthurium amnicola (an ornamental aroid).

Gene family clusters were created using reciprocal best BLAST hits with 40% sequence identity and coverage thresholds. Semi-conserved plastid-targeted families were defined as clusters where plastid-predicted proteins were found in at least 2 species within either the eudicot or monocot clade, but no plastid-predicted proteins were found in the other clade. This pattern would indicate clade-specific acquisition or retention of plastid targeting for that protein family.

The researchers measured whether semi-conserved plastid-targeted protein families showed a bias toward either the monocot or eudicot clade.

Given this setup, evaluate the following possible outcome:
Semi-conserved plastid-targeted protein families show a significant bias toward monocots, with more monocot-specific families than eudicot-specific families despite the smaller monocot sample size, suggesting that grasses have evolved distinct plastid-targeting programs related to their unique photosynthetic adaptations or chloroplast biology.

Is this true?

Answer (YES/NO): YES